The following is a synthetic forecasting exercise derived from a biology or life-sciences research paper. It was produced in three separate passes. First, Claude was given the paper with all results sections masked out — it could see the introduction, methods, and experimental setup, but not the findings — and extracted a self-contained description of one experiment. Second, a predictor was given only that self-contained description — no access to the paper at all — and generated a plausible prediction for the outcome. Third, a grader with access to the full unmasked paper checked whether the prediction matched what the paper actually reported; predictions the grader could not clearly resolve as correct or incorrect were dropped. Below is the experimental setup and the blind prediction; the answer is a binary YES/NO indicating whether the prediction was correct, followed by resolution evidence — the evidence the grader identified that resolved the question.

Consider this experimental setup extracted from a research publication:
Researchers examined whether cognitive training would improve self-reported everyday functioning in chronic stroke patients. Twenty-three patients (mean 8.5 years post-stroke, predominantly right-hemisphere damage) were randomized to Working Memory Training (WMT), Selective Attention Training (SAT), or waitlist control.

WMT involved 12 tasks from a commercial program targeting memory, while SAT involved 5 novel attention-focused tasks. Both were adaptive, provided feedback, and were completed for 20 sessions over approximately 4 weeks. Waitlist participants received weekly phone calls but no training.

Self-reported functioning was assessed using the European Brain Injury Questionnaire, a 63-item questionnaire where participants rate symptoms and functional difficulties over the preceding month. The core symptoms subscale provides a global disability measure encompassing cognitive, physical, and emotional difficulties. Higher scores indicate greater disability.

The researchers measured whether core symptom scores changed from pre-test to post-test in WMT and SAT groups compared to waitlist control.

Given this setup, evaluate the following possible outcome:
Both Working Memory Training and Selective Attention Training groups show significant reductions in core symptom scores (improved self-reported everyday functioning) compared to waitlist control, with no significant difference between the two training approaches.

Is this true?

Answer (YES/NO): YES